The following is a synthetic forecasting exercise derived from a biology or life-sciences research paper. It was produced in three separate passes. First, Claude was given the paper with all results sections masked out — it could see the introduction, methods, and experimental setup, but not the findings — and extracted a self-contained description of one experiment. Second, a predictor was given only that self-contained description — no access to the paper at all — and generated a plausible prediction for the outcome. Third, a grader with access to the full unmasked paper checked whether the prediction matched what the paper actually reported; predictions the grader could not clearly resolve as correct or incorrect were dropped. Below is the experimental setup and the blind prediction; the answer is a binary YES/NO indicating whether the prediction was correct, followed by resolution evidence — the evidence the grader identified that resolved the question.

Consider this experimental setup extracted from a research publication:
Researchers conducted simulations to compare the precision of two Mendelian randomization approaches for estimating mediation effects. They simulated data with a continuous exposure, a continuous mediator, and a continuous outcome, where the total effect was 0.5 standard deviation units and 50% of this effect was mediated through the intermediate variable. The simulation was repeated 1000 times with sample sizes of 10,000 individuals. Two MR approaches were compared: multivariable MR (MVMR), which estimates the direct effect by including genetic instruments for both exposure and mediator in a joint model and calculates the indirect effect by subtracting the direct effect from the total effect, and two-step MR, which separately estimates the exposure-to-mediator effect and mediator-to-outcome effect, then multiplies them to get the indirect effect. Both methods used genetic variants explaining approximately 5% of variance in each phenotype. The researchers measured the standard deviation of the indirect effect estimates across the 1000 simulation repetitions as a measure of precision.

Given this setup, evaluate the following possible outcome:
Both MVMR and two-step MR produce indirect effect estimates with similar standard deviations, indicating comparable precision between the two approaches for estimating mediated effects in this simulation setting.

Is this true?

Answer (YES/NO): NO